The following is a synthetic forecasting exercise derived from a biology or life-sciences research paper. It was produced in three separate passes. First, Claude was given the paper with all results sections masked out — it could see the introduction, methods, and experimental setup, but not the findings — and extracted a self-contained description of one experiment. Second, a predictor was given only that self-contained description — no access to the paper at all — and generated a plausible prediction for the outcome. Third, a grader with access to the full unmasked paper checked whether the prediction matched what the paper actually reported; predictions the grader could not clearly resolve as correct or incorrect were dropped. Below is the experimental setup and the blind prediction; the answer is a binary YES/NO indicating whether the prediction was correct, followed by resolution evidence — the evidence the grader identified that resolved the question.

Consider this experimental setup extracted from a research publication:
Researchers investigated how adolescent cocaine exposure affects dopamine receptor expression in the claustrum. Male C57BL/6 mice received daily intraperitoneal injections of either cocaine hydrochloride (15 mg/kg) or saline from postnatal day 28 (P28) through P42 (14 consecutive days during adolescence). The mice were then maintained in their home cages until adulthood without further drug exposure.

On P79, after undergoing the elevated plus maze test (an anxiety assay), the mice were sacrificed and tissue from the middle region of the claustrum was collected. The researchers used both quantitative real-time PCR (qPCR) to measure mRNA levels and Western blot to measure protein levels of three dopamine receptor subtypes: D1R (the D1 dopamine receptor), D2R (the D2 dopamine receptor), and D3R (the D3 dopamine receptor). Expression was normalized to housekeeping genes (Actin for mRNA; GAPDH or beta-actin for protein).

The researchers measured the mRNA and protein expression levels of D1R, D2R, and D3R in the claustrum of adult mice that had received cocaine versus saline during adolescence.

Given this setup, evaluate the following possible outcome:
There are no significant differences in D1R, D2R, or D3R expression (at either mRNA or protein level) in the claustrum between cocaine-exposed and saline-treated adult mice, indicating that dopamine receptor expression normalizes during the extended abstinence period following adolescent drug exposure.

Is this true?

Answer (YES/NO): NO